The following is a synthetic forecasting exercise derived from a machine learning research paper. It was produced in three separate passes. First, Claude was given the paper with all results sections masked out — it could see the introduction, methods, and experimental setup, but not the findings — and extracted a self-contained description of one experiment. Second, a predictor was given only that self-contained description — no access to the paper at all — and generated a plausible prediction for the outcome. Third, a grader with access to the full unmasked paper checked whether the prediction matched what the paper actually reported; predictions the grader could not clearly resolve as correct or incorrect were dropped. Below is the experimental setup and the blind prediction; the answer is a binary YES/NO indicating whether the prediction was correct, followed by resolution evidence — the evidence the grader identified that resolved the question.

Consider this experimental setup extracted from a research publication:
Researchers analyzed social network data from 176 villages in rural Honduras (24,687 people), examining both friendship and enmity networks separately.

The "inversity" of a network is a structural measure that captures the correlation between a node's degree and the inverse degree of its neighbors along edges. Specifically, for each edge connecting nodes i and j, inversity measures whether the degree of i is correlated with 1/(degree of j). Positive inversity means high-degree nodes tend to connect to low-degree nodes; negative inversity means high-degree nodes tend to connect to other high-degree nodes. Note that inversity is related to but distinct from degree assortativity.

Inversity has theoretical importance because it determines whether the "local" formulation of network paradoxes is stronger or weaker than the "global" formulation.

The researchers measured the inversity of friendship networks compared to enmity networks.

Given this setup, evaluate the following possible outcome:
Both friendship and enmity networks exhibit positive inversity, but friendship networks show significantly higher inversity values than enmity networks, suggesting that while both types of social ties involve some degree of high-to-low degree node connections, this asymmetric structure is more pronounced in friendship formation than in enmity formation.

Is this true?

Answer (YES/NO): NO